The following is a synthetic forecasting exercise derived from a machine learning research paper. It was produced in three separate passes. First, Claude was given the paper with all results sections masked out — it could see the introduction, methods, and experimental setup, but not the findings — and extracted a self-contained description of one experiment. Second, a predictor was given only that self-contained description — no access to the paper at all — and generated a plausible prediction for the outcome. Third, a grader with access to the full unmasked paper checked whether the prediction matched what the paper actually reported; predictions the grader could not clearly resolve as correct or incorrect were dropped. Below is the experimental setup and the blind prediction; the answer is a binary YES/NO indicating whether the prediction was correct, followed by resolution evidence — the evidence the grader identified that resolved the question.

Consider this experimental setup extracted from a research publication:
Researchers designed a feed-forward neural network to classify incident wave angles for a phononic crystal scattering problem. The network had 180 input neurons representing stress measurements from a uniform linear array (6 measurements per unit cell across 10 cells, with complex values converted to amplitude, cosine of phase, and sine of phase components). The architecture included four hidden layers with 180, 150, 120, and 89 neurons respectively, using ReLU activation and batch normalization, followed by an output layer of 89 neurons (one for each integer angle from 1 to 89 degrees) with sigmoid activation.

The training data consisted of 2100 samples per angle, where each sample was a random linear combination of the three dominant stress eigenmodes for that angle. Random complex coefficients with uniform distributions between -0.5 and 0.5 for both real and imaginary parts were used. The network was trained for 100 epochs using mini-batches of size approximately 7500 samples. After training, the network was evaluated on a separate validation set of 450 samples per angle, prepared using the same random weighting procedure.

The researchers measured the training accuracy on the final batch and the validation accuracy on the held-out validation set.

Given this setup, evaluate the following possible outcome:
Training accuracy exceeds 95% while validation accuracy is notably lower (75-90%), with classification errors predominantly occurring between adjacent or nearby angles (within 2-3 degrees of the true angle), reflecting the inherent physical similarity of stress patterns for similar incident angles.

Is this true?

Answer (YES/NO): NO